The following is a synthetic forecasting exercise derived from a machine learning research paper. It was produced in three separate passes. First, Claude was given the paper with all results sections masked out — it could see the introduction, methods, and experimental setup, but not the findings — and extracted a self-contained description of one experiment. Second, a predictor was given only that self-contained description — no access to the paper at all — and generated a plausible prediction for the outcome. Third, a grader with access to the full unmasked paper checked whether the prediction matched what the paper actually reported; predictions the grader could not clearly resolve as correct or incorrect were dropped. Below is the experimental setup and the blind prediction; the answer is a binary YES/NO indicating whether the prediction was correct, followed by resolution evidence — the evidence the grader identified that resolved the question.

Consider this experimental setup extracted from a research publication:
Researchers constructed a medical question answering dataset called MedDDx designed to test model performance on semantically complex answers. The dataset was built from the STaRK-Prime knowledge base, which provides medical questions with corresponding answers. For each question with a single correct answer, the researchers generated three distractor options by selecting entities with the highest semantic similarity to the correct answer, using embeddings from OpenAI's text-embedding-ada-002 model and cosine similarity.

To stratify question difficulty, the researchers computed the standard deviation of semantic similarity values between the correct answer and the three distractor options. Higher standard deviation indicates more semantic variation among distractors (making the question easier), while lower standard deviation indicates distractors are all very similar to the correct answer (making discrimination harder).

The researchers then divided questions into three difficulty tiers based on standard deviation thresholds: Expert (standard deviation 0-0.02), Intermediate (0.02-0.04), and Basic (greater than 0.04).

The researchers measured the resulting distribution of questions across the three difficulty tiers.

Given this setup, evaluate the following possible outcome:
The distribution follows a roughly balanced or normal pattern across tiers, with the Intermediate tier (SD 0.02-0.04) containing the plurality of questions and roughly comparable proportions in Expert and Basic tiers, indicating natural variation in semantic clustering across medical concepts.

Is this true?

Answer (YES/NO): NO